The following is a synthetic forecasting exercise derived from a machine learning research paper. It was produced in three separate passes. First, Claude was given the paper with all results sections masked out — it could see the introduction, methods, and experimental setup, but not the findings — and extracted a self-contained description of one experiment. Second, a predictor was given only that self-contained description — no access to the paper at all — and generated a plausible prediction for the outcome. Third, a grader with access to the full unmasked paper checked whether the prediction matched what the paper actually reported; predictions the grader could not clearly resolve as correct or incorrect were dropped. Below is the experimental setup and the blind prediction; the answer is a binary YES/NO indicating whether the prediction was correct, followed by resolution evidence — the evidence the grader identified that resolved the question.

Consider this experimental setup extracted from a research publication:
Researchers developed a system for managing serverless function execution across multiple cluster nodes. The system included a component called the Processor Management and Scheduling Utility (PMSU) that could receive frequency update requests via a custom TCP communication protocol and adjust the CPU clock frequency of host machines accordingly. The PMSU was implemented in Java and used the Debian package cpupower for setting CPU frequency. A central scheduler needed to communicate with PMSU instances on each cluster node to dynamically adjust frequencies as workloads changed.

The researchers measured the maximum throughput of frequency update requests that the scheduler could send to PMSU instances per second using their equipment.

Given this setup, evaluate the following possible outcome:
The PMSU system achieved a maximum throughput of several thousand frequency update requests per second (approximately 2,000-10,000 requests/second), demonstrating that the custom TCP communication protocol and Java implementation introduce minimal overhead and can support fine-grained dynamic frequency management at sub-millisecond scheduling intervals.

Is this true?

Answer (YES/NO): NO